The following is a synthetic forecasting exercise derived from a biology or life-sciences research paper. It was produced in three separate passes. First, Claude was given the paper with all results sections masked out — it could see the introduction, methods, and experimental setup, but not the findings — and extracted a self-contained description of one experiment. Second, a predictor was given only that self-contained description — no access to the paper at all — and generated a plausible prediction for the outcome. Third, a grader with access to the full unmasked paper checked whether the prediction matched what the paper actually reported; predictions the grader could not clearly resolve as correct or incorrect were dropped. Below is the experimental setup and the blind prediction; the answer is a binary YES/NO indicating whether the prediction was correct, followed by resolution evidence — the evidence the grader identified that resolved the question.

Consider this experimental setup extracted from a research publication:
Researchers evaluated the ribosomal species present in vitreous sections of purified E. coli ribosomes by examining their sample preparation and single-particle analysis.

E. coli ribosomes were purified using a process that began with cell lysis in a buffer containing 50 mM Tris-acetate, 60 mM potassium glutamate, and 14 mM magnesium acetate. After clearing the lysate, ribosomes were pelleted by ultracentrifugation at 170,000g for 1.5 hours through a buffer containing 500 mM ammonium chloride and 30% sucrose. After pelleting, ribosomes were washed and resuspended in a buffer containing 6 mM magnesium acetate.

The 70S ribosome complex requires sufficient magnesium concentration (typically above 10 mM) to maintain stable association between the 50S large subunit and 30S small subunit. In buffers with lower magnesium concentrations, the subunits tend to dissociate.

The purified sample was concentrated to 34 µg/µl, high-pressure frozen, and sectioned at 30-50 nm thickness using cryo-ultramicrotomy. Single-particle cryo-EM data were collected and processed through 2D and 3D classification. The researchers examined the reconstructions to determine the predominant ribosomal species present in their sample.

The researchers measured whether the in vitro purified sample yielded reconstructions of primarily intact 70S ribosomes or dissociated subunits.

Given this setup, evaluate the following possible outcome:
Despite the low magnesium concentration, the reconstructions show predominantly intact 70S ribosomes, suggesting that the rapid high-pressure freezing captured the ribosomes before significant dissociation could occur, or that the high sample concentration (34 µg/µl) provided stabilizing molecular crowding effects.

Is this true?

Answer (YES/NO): NO